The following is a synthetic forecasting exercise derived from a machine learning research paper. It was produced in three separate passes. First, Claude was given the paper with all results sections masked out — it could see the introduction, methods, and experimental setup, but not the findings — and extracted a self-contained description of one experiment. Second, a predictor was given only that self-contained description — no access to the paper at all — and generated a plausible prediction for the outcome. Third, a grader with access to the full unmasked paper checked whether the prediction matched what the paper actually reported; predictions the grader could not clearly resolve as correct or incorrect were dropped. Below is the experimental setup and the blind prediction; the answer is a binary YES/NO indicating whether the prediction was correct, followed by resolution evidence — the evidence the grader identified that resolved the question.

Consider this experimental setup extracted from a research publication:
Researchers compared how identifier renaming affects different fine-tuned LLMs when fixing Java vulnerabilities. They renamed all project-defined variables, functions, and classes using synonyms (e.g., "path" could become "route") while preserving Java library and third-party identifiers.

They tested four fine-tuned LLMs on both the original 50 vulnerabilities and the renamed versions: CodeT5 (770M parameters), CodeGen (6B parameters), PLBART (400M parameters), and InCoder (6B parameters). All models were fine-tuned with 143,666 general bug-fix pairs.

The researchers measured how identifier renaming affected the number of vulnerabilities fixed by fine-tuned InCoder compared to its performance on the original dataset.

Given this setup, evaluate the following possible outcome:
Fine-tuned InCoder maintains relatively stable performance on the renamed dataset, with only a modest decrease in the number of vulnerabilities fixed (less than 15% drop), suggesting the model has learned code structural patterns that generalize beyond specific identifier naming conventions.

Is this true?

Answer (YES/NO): NO